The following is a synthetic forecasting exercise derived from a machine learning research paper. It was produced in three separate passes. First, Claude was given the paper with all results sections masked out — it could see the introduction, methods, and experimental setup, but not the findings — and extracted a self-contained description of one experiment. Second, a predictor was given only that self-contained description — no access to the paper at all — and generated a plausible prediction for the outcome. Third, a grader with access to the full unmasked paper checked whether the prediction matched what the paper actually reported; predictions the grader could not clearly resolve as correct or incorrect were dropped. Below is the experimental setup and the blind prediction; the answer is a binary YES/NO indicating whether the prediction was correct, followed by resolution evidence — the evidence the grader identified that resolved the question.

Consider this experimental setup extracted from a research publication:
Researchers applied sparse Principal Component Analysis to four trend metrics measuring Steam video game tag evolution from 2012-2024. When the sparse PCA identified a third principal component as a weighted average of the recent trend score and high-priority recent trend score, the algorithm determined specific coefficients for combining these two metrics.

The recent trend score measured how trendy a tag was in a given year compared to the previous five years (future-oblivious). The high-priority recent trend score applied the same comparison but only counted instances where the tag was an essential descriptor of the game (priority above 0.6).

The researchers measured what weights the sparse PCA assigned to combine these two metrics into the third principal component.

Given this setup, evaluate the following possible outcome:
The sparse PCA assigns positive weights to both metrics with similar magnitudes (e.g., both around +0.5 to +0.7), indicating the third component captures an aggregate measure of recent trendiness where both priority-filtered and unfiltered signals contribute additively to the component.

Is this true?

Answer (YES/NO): YES